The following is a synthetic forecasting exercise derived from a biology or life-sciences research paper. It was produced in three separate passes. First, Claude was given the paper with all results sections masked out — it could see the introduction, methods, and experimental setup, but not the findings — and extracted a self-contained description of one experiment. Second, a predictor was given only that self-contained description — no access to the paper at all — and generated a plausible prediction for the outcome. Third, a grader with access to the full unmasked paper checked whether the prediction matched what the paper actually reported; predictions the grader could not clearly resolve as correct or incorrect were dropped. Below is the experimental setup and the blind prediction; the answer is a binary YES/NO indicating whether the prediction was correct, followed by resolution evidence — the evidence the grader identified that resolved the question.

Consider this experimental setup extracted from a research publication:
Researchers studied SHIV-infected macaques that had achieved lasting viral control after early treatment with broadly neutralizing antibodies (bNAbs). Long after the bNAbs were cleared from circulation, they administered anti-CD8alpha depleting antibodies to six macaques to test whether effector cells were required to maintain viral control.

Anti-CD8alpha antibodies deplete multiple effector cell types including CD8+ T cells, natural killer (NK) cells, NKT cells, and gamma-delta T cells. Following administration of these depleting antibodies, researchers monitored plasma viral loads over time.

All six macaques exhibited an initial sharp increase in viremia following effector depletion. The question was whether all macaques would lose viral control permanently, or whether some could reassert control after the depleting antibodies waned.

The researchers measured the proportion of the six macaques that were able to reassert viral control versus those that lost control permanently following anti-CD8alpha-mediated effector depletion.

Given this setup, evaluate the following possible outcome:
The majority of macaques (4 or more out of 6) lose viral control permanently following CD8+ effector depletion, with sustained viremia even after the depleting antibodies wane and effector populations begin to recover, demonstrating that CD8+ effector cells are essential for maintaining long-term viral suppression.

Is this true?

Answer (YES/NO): NO